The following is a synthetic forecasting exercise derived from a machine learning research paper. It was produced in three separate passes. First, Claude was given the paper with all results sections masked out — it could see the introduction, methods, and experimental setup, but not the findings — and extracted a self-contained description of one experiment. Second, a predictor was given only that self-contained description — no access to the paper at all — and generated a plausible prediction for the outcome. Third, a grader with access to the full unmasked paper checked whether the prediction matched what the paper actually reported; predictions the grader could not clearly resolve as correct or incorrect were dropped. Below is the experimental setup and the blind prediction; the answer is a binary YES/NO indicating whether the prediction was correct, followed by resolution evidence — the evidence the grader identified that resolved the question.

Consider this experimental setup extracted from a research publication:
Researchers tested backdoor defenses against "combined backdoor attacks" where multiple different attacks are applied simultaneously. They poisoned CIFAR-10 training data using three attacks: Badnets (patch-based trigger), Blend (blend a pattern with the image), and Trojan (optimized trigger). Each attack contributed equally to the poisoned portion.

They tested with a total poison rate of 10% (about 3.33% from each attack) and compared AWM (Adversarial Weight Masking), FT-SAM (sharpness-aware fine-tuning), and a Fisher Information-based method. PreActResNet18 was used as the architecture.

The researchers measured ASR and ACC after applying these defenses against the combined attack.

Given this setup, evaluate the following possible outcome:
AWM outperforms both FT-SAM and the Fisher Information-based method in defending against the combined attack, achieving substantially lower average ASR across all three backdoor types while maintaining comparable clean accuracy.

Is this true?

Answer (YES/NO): NO